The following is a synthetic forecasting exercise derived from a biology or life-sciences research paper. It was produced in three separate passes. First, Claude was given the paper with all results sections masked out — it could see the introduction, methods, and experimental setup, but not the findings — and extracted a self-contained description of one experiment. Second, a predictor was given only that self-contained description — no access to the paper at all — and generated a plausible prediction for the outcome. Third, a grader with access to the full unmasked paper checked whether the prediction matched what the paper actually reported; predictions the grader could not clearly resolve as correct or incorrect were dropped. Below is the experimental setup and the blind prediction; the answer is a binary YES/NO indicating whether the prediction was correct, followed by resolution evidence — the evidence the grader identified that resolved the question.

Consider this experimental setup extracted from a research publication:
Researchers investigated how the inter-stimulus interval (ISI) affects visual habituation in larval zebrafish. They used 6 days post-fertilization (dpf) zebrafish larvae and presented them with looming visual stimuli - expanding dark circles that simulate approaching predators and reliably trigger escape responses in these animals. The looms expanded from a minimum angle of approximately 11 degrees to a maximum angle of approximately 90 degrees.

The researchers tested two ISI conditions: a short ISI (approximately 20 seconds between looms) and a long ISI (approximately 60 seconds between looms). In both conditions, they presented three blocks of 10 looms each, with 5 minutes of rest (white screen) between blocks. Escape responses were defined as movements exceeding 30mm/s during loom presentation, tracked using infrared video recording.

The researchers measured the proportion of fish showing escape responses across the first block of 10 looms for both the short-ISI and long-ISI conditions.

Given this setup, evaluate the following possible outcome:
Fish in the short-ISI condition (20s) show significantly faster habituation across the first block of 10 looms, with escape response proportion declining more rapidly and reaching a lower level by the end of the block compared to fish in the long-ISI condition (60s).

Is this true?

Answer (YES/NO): YES